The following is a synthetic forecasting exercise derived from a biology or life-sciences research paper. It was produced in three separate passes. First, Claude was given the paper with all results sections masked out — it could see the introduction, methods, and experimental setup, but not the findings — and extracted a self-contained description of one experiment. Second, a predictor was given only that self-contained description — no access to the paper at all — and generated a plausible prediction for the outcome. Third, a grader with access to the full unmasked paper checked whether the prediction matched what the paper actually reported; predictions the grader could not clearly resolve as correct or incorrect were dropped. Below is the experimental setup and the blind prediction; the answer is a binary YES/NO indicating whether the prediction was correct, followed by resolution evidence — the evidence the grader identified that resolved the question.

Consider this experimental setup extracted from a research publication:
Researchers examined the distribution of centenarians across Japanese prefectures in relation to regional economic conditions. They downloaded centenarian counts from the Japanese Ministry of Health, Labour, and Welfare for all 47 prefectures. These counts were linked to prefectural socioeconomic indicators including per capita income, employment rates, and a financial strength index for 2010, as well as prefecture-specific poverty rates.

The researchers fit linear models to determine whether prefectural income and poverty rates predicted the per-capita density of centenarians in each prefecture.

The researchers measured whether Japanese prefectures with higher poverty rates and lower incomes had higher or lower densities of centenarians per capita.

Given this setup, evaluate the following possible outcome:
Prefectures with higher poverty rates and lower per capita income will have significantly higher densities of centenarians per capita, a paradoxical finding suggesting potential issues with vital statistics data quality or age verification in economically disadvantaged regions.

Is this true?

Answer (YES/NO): YES